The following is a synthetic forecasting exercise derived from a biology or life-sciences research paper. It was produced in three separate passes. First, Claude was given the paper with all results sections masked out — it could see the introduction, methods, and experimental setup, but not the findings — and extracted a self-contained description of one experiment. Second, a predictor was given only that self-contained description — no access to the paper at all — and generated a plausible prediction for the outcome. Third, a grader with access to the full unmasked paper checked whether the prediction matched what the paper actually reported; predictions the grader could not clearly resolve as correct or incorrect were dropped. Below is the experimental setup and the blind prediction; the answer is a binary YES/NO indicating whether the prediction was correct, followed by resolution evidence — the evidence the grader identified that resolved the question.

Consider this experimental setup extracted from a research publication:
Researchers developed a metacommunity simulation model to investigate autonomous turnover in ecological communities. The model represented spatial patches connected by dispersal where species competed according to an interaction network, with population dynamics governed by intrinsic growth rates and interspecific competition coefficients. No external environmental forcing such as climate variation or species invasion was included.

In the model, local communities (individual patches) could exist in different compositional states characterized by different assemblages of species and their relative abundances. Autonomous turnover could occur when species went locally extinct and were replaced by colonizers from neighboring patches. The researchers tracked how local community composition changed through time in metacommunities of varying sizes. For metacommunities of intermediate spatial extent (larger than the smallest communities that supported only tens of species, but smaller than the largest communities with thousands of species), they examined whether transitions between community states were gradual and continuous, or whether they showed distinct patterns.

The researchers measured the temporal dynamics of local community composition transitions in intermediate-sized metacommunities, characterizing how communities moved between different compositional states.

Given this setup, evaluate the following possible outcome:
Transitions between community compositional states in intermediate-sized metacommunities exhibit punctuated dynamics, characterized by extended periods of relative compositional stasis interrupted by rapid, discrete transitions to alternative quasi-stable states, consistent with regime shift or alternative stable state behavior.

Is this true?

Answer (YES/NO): YES